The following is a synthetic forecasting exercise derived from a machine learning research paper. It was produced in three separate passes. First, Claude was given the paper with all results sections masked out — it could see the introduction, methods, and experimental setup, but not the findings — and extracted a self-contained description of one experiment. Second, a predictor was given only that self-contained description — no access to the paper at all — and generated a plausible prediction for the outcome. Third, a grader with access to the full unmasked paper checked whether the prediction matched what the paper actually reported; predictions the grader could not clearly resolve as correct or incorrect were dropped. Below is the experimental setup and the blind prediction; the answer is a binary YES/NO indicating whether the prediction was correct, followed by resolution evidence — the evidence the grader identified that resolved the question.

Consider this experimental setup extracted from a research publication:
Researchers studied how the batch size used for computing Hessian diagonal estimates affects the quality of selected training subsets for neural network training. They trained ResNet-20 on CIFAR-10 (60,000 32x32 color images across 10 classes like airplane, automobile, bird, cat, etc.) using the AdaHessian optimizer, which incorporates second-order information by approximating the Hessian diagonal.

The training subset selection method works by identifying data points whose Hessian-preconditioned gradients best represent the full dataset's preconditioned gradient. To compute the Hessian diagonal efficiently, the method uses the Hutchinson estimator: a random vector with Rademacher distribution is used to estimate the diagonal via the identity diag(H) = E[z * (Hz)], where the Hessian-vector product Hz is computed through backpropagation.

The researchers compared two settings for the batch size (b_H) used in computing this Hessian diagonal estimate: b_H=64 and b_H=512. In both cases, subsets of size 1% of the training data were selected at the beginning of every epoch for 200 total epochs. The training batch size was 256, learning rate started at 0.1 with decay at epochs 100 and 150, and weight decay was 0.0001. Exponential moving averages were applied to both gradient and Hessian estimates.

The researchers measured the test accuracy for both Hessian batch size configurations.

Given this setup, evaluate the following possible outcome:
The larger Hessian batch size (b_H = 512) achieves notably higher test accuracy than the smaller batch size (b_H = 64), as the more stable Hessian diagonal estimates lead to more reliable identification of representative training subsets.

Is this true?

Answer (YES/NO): NO